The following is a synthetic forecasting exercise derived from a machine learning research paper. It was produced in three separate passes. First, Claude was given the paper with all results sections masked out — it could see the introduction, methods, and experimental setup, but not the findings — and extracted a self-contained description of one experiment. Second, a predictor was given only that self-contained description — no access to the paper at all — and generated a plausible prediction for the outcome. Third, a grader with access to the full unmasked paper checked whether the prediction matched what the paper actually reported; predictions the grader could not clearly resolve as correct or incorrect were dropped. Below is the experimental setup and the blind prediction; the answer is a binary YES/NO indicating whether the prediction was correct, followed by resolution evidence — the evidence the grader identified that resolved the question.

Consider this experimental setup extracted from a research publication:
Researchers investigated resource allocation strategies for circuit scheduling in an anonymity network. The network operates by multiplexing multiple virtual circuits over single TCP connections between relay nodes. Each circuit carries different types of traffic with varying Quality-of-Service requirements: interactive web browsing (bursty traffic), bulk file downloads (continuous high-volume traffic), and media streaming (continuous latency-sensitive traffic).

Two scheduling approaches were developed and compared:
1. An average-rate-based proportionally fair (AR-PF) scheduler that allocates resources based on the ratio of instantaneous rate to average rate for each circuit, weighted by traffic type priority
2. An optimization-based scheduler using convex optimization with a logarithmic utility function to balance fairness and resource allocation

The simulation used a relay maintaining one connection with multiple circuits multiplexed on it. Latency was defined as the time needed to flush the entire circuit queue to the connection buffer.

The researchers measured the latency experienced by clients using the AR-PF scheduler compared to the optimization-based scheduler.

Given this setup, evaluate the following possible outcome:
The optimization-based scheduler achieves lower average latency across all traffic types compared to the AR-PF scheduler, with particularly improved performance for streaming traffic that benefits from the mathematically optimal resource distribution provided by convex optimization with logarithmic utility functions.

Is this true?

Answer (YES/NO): NO